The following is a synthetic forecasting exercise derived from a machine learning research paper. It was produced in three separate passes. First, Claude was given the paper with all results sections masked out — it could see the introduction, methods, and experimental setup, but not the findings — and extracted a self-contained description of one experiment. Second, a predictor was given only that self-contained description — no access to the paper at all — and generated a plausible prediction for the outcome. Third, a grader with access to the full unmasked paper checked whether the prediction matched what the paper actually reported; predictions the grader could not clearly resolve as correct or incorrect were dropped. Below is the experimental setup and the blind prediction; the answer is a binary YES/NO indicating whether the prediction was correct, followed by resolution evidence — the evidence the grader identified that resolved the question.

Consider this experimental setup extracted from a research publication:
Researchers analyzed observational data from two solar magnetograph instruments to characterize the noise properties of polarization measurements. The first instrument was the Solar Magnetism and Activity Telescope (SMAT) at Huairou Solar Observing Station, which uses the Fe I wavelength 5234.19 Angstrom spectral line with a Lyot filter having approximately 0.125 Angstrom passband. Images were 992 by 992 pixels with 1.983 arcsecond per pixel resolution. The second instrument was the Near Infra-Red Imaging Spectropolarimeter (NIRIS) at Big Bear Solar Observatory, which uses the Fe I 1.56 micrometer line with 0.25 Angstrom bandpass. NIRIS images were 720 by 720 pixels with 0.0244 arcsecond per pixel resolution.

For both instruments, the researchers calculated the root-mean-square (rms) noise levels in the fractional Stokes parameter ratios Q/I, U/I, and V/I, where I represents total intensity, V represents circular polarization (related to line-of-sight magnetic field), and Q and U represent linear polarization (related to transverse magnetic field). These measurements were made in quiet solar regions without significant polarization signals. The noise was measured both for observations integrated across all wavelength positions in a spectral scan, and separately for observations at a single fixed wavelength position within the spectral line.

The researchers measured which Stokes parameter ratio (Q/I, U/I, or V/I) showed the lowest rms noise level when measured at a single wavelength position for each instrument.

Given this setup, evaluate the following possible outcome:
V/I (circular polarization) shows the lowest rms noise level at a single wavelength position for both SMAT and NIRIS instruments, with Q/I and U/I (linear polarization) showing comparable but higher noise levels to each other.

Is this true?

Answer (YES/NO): NO